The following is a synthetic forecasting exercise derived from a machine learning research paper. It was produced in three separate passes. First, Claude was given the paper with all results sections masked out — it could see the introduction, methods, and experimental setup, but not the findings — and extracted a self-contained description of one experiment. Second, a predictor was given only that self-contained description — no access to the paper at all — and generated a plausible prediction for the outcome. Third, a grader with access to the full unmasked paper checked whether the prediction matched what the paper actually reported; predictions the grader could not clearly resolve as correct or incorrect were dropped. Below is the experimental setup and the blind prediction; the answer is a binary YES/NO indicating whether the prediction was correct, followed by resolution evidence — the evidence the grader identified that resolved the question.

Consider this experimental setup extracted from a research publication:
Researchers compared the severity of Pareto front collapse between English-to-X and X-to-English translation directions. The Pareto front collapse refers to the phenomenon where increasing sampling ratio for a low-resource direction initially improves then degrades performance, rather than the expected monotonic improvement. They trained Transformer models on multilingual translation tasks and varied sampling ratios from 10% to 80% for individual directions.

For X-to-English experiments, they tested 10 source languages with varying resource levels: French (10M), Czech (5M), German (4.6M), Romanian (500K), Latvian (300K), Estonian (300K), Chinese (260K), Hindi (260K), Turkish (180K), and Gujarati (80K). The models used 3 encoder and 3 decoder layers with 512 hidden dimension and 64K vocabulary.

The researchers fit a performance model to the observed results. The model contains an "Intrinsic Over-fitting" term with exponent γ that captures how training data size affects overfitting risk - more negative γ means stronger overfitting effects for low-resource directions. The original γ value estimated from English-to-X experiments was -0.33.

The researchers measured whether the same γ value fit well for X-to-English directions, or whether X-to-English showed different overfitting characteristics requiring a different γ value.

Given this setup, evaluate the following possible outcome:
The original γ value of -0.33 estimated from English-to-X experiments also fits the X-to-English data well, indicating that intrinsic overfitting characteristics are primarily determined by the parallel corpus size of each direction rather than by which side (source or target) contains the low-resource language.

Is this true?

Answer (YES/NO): NO